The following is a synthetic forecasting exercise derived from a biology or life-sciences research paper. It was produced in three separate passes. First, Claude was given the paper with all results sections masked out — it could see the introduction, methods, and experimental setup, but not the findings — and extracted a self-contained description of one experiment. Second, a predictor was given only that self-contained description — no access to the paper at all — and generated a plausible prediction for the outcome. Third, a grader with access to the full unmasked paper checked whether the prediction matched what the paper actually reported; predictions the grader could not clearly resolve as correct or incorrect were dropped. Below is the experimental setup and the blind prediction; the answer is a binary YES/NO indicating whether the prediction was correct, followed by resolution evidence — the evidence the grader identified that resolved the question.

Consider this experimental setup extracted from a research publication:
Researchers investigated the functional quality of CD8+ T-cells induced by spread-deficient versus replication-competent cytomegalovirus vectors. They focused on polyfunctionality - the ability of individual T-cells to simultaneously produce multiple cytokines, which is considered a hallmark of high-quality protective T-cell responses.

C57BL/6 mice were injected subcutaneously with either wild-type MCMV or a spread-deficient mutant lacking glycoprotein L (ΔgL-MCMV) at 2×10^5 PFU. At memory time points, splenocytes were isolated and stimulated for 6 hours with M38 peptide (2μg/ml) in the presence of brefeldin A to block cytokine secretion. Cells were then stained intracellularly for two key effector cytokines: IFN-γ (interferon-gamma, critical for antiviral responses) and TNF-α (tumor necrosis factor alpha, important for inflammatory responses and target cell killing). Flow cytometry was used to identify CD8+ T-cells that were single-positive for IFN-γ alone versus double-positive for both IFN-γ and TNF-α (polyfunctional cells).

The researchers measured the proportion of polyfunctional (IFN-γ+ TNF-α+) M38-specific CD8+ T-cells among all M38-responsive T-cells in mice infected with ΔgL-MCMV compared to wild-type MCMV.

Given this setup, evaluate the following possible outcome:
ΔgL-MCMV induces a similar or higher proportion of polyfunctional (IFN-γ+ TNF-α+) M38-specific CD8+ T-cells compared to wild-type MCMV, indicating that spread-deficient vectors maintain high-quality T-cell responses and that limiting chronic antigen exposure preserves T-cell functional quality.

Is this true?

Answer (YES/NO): NO